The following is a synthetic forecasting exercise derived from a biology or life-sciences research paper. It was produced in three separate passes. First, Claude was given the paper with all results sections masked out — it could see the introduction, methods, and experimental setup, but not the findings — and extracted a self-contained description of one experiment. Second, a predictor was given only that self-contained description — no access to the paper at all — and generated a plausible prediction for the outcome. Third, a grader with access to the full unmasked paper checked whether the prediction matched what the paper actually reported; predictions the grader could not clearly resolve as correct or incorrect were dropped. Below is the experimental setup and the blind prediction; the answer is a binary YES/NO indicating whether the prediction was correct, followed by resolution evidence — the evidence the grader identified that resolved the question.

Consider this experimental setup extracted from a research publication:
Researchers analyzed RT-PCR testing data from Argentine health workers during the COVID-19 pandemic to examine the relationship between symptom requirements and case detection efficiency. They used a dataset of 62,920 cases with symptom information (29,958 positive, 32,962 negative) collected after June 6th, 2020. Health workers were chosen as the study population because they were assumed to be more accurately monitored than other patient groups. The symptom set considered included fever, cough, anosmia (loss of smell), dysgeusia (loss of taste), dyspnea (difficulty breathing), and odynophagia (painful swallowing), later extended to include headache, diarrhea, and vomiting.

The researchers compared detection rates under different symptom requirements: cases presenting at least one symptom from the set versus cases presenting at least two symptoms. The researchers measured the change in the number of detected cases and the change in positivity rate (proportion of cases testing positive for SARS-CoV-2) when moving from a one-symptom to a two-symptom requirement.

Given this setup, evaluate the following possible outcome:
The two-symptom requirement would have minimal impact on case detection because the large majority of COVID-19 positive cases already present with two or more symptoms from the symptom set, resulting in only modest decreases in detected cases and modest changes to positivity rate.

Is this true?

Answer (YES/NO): NO